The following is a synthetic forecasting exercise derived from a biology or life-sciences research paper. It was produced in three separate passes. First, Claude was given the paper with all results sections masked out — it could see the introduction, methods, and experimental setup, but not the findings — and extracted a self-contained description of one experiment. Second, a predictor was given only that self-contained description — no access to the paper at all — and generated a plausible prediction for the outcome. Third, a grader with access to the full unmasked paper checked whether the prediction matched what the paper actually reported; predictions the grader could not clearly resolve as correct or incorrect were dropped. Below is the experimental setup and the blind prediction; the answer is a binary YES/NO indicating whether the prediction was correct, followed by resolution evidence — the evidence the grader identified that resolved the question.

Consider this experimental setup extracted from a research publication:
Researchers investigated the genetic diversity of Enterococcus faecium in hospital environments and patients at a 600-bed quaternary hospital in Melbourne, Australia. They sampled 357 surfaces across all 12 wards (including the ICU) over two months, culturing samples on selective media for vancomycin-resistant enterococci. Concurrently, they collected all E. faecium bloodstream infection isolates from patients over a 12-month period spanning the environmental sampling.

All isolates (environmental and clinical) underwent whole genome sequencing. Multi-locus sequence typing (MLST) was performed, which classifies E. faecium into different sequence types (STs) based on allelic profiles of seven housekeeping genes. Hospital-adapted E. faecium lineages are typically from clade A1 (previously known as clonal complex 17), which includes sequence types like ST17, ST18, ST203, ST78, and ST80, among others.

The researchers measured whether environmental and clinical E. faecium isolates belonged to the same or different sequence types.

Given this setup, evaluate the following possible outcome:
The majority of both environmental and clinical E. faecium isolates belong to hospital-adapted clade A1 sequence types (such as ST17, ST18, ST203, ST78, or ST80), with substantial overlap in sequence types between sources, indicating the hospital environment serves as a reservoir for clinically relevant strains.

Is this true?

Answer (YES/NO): NO